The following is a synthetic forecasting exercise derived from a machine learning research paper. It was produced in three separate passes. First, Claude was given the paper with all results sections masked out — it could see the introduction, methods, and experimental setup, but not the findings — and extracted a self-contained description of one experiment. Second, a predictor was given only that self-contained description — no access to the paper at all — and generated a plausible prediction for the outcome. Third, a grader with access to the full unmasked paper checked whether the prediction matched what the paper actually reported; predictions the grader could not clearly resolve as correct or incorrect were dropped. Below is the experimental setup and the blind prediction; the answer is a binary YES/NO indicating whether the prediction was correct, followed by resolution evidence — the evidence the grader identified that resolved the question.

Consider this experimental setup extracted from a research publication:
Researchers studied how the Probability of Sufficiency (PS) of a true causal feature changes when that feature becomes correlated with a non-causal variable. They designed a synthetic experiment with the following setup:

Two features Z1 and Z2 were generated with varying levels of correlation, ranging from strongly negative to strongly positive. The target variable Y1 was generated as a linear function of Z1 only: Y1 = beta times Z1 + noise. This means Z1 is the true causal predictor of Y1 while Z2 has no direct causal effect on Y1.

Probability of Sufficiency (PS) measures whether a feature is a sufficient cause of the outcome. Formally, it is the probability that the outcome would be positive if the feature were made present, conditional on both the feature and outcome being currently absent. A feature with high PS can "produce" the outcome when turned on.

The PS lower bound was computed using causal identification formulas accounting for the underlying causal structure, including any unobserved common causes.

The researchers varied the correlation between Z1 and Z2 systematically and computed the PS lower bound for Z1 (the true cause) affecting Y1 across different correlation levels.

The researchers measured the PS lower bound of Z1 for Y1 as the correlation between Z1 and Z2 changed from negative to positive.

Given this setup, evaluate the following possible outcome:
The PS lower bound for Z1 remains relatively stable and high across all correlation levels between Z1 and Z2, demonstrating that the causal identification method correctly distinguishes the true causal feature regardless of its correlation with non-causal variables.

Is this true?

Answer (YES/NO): YES